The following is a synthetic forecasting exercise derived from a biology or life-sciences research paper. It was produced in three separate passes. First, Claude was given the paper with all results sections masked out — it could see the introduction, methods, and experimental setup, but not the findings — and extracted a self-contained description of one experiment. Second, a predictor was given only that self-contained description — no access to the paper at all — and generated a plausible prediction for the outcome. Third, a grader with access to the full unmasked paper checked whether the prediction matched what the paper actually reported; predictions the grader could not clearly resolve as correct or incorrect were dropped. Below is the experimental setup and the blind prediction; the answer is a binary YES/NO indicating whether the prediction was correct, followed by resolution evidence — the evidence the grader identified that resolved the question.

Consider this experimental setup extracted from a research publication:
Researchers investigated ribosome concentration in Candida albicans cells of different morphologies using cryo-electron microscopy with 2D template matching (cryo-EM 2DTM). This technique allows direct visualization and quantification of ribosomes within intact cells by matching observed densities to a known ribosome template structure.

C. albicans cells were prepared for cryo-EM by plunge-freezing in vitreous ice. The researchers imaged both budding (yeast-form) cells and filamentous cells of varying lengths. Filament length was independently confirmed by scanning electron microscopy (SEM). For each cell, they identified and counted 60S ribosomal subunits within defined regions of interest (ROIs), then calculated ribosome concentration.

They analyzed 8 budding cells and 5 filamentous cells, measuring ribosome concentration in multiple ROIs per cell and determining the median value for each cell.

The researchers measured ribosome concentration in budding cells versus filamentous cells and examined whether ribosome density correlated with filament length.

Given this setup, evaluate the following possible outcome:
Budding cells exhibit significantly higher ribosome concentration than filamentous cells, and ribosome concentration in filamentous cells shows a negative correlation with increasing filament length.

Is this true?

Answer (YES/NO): YES